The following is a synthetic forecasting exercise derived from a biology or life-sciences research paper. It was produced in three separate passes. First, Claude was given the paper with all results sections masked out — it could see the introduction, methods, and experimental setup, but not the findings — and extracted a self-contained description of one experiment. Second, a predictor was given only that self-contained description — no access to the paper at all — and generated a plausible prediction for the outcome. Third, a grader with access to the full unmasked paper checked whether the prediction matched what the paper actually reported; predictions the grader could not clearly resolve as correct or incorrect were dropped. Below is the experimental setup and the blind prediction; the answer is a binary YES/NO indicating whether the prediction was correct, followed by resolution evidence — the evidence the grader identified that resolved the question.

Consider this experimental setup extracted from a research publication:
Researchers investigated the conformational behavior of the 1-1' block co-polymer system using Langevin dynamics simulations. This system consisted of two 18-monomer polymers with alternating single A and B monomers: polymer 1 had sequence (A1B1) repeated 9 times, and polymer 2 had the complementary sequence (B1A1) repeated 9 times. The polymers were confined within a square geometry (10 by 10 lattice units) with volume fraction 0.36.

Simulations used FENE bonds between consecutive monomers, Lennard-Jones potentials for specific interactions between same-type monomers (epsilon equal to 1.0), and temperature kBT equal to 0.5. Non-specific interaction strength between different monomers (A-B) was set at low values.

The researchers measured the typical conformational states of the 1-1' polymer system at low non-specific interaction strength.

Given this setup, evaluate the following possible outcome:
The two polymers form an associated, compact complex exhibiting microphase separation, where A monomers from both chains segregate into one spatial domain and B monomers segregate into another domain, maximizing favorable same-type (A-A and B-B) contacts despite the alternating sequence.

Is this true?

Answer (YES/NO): NO